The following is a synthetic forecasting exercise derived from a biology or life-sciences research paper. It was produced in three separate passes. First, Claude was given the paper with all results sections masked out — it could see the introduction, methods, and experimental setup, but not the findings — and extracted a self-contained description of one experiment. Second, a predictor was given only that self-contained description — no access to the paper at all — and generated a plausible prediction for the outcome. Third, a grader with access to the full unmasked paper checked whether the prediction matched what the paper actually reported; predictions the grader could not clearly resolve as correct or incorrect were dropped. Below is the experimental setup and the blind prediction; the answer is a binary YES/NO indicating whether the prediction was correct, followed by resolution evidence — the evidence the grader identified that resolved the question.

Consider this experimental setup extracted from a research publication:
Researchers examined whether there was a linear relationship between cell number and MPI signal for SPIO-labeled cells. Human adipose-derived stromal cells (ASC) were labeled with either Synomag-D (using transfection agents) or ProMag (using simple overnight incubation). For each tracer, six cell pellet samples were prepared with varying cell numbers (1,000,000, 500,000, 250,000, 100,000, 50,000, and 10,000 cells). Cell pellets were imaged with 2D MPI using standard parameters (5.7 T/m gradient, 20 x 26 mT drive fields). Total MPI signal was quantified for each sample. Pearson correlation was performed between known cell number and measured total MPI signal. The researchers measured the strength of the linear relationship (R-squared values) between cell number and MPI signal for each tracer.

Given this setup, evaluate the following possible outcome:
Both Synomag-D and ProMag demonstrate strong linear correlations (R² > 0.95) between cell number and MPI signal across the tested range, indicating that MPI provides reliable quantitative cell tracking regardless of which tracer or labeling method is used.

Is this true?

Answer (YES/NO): YES